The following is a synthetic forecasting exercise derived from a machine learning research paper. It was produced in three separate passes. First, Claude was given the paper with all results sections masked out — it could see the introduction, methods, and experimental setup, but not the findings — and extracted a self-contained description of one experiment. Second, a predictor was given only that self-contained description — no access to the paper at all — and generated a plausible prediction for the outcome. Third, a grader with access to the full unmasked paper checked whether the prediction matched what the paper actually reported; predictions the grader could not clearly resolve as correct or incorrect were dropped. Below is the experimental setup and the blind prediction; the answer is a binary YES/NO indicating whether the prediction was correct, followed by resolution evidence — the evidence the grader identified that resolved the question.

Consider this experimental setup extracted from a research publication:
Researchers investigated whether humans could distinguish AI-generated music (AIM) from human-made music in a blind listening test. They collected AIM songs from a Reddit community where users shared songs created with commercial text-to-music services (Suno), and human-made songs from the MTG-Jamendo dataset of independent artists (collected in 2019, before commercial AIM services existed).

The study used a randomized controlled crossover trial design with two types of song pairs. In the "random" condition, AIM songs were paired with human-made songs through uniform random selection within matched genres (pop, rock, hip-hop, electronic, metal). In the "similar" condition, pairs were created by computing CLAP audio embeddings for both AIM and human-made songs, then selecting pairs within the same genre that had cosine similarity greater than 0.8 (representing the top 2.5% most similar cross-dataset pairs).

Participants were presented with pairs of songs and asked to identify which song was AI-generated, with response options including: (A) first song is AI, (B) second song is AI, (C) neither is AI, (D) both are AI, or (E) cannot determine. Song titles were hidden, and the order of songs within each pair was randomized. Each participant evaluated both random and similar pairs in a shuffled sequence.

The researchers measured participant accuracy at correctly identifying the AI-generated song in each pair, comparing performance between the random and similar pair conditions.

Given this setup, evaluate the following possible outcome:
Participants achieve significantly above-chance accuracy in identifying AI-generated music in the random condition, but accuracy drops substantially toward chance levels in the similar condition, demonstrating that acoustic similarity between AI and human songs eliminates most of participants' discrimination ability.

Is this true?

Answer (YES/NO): NO